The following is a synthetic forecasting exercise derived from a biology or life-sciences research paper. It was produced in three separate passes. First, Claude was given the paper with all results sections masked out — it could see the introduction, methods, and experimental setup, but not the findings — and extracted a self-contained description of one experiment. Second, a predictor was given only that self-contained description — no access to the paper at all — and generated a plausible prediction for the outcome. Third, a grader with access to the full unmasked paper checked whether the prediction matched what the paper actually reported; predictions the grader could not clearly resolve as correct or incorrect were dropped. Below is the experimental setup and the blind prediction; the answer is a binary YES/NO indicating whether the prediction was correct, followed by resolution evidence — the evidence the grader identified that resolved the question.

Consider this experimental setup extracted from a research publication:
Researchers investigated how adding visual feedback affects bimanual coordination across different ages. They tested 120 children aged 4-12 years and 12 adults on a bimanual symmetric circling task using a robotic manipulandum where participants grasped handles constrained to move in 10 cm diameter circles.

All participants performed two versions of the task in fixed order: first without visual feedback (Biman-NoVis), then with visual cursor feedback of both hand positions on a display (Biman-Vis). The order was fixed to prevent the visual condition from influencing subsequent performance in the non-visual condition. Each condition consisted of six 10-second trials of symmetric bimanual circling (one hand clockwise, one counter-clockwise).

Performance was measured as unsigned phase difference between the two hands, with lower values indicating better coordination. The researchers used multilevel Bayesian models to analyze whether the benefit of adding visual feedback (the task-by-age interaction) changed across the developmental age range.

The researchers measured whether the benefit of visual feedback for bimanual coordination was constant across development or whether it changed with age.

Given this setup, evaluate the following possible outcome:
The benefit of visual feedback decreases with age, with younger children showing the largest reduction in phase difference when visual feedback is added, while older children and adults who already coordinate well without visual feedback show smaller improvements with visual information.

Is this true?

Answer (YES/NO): NO